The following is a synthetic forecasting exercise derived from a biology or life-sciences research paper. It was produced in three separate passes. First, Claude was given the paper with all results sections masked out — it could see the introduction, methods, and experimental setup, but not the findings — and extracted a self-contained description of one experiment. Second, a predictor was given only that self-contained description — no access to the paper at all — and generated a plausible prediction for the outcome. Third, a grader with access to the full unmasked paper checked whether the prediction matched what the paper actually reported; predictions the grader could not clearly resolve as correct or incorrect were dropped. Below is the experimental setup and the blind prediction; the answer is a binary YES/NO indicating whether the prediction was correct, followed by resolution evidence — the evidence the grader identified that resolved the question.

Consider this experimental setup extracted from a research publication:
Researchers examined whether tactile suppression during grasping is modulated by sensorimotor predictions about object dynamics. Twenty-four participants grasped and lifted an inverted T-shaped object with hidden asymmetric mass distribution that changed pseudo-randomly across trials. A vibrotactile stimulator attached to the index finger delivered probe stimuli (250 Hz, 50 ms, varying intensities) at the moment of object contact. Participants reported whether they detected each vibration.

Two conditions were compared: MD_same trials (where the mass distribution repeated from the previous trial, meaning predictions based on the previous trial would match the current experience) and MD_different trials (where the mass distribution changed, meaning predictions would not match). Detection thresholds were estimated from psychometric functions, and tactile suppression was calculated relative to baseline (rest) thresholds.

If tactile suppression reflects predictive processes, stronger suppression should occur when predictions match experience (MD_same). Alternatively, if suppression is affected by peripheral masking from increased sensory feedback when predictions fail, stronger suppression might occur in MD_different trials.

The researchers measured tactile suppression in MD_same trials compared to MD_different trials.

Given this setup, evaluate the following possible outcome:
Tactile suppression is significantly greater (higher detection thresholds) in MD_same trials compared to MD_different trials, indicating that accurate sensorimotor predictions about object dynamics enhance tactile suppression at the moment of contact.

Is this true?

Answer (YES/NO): NO